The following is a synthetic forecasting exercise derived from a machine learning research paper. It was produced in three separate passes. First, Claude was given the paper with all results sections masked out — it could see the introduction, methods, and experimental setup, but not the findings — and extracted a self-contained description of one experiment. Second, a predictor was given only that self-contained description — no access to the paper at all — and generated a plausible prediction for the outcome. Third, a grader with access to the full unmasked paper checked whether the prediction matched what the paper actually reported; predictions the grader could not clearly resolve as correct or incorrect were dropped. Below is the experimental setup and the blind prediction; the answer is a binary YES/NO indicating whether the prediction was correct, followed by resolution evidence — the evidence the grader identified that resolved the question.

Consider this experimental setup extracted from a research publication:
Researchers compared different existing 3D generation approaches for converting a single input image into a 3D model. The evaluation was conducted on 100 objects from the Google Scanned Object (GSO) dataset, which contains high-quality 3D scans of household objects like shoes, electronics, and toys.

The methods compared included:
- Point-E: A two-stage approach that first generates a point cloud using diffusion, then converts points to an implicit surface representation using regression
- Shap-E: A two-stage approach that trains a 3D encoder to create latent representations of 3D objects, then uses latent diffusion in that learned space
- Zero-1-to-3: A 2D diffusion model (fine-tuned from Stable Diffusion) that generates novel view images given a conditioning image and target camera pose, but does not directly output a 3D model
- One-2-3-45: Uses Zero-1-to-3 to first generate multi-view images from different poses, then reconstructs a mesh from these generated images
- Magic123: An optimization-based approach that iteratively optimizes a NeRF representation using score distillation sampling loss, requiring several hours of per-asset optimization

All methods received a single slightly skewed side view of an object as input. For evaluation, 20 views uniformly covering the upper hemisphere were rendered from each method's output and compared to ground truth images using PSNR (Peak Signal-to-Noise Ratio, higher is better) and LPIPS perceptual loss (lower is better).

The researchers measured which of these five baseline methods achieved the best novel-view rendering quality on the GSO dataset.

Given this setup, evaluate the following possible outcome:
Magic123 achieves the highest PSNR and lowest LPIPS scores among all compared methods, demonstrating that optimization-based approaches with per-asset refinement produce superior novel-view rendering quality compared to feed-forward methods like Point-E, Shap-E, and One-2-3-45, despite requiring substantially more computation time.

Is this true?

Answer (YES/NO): YES